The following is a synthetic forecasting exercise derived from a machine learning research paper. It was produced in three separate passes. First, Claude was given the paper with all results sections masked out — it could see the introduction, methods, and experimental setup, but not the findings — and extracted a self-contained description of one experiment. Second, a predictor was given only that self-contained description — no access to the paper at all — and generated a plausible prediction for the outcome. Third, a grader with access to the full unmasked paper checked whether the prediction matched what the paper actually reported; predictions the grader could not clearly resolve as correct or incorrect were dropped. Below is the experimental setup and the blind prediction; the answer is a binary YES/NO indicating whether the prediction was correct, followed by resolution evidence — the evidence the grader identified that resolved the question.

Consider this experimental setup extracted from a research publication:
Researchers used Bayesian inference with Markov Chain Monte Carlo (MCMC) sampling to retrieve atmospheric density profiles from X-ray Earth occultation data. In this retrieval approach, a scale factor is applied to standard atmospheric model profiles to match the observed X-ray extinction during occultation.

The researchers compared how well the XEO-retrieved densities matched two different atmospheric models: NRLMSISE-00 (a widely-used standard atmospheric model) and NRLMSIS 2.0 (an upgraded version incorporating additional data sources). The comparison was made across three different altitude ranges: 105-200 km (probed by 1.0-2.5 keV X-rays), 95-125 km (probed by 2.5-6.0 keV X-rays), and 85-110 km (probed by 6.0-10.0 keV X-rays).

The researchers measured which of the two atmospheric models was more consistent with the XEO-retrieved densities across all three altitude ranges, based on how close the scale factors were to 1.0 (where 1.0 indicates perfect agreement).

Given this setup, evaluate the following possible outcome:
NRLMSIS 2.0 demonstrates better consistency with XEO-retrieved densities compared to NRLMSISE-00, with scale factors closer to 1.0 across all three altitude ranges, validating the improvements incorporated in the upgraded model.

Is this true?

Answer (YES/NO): YES